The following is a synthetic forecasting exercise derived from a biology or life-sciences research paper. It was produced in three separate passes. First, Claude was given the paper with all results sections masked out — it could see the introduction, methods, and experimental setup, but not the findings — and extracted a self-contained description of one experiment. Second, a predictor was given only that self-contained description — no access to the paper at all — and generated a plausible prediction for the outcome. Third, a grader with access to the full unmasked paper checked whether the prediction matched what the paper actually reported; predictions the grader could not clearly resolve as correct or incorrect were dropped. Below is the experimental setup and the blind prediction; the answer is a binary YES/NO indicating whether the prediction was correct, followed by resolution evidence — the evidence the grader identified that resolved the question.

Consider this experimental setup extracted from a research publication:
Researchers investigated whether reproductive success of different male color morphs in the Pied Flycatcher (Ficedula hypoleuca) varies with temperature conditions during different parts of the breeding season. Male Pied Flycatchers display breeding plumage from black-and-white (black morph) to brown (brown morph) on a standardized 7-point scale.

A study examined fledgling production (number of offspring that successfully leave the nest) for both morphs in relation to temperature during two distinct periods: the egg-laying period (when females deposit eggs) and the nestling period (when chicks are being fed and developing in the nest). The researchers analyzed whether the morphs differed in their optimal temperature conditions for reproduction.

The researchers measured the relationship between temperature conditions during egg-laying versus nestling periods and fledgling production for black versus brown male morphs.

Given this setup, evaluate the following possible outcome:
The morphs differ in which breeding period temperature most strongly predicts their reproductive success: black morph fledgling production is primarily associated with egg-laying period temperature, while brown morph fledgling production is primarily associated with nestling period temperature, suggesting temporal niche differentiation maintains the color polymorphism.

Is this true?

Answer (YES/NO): NO